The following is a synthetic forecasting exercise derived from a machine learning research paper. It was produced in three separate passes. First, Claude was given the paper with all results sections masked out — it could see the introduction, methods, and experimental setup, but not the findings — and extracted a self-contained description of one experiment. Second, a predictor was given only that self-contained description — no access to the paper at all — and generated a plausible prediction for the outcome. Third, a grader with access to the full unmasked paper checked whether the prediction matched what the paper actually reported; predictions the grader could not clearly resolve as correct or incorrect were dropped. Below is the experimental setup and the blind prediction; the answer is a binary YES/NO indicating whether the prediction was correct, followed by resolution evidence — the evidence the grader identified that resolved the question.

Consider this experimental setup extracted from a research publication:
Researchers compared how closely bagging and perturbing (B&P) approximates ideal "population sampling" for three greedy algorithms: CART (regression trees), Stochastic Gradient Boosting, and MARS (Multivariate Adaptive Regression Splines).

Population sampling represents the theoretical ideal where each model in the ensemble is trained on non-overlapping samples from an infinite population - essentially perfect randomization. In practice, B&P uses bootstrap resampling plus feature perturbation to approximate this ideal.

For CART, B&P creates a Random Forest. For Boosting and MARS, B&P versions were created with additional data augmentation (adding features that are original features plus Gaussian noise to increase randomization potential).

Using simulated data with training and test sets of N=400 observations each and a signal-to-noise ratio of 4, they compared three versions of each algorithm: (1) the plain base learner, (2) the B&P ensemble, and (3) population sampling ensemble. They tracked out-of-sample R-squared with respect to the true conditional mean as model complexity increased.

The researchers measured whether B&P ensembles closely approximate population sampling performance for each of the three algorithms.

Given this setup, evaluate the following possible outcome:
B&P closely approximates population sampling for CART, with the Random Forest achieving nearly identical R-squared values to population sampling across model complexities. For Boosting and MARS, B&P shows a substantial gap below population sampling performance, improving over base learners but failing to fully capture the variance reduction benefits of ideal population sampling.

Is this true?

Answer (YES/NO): NO